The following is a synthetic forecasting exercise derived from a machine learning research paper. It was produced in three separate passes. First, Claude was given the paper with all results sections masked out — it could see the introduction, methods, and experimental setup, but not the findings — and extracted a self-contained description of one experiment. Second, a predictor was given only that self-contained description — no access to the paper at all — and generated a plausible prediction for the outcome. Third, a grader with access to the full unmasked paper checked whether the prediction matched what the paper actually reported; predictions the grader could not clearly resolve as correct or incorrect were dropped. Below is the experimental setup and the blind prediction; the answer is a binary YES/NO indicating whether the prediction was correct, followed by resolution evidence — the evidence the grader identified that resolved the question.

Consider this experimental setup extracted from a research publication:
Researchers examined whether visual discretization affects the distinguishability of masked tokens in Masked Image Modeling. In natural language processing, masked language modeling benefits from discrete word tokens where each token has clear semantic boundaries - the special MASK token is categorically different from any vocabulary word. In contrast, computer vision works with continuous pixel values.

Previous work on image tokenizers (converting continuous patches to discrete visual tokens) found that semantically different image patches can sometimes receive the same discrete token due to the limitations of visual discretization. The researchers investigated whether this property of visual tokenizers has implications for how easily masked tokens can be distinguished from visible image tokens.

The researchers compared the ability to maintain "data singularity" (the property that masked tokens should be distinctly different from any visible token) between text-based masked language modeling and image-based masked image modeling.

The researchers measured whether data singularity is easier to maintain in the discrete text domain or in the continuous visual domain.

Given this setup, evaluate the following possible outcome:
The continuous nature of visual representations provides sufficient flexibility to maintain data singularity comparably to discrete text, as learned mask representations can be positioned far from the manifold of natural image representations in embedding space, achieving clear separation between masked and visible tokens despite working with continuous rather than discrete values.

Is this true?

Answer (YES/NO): NO